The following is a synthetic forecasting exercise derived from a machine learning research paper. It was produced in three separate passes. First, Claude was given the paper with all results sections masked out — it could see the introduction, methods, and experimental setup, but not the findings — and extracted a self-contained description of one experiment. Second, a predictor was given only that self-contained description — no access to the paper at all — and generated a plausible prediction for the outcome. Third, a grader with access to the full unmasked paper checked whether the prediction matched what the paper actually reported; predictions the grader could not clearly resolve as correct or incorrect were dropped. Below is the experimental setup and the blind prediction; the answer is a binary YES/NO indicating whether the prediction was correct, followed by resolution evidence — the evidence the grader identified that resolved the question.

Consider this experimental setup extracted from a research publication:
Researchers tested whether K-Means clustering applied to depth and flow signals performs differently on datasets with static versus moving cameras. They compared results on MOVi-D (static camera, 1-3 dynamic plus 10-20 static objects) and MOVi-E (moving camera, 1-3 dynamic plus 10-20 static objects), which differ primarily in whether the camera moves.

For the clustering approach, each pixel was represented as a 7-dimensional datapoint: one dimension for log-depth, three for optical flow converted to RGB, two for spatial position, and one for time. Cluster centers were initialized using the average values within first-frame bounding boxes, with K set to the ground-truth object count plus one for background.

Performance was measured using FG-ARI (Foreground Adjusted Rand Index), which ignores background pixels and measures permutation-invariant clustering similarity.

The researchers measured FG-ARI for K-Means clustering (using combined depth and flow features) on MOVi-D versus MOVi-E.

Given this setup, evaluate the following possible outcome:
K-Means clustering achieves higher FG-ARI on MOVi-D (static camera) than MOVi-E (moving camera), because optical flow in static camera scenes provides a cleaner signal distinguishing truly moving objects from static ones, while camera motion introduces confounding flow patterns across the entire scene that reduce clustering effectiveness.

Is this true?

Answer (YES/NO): YES